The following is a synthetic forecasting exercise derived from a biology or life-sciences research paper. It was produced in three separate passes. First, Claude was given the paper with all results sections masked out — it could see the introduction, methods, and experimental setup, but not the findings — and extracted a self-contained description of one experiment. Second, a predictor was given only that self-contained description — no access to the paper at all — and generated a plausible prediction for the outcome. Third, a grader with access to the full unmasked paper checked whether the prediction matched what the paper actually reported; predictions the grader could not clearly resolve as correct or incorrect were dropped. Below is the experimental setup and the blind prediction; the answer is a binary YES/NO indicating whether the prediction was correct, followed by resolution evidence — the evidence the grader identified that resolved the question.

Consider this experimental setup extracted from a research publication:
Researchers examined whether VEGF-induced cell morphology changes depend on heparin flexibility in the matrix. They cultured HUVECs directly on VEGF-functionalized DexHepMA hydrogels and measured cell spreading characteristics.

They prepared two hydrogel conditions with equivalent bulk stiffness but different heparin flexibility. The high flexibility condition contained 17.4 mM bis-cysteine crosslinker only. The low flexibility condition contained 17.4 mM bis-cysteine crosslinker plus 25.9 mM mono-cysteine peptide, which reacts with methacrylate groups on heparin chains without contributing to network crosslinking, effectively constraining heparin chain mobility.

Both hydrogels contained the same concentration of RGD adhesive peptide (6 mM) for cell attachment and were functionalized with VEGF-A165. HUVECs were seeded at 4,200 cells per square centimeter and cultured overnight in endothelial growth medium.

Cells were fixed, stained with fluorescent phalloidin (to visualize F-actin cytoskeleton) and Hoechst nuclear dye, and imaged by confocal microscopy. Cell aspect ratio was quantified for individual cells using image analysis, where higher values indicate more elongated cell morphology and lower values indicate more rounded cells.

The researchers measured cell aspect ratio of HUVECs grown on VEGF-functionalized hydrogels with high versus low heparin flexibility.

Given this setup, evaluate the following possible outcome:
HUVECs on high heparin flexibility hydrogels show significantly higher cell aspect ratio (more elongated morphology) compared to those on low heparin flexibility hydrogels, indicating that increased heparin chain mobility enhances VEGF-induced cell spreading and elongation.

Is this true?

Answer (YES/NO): YES